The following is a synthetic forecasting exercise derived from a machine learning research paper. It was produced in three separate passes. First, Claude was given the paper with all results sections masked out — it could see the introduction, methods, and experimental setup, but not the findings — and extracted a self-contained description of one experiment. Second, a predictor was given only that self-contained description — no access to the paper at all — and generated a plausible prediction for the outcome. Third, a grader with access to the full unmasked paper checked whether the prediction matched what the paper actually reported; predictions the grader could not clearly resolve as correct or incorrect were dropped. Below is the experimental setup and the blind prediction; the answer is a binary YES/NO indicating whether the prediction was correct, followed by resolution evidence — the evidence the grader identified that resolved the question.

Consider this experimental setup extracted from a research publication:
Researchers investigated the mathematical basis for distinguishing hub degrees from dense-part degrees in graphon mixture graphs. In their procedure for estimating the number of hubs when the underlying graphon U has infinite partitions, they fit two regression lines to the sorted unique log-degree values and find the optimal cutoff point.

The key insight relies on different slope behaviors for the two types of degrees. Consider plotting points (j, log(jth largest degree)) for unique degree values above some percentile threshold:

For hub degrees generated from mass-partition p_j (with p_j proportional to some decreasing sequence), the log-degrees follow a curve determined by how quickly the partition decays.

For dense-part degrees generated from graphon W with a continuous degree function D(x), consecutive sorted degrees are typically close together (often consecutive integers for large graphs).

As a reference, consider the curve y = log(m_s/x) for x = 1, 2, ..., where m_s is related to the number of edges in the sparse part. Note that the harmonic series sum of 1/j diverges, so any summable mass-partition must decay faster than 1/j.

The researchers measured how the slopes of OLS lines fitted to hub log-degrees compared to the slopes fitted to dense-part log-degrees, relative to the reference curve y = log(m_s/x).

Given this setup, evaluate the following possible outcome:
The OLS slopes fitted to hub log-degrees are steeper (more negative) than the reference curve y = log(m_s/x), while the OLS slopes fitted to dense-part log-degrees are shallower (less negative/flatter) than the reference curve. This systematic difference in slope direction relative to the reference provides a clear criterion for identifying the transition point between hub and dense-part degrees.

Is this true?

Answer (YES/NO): YES